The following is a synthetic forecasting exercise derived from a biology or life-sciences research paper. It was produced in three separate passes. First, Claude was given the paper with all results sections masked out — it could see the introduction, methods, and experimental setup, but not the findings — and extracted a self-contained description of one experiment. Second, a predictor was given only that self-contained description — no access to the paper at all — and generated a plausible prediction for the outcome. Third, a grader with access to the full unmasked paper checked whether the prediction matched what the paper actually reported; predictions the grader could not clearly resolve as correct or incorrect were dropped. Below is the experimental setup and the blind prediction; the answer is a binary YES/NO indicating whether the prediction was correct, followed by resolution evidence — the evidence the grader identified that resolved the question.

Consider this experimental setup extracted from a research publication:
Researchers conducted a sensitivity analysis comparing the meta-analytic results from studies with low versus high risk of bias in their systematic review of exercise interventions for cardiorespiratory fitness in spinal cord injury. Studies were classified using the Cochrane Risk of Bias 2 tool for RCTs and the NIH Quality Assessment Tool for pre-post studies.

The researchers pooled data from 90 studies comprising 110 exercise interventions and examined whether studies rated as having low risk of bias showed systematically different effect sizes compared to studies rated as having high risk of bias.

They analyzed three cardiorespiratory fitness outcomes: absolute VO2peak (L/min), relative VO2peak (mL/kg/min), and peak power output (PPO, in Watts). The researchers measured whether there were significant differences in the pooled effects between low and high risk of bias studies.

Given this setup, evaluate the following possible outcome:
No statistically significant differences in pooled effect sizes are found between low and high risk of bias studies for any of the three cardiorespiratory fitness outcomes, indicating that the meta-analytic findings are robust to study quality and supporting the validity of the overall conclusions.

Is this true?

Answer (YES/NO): YES